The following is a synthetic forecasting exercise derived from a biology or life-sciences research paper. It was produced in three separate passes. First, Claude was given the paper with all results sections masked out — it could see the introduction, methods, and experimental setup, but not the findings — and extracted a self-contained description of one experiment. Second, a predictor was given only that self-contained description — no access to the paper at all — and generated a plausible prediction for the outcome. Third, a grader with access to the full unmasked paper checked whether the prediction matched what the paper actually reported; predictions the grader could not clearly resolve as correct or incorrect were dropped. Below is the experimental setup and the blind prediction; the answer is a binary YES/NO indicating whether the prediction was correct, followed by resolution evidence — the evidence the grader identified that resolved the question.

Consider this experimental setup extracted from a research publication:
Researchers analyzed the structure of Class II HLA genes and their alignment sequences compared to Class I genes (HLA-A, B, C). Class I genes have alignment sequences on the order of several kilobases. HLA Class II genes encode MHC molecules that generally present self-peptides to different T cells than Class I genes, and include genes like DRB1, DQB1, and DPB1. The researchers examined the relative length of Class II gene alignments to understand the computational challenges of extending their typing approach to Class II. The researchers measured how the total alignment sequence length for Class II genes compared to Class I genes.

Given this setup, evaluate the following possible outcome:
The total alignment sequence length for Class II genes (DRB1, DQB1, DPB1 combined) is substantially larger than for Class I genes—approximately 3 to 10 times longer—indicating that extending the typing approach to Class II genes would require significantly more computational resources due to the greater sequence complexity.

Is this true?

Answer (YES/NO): NO